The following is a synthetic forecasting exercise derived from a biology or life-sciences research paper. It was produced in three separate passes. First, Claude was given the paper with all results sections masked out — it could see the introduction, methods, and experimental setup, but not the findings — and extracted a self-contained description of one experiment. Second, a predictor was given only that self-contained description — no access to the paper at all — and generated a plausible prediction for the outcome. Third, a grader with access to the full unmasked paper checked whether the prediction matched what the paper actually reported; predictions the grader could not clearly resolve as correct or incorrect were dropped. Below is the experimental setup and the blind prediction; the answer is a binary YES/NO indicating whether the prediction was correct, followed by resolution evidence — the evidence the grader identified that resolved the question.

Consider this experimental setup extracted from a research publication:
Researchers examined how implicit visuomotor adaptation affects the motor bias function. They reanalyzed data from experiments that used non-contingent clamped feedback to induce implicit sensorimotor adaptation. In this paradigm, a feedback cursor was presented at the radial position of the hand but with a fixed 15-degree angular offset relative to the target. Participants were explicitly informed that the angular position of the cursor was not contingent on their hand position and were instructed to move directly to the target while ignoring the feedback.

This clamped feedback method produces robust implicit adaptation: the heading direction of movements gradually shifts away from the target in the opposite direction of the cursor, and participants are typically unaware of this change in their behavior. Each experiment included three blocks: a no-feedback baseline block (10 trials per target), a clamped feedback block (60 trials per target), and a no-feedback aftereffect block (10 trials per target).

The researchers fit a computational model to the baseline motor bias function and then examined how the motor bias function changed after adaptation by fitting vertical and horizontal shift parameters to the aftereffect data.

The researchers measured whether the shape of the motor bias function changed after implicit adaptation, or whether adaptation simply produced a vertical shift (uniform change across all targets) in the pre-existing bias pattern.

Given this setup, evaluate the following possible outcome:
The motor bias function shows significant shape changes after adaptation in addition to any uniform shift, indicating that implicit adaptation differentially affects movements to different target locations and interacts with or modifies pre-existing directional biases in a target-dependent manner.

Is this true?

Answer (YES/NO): NO